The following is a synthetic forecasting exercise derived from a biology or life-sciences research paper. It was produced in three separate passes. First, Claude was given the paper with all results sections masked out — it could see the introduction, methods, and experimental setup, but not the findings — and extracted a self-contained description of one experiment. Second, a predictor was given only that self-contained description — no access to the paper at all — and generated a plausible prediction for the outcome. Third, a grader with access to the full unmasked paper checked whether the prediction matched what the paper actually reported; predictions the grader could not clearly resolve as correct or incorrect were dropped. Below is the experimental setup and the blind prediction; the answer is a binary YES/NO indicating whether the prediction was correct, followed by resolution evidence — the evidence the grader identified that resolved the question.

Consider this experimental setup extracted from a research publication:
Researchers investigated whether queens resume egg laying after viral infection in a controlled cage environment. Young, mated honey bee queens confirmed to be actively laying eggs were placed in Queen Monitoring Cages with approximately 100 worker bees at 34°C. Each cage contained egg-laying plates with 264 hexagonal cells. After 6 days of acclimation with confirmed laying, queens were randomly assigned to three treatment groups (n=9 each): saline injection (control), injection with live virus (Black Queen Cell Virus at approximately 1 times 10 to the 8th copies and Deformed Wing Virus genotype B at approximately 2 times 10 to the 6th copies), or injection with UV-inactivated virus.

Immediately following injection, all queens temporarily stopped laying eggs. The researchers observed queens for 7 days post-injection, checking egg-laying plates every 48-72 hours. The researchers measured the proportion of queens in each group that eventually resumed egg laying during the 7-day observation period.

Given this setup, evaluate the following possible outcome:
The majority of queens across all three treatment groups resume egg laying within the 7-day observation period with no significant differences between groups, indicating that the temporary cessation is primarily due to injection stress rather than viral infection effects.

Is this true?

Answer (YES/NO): NO